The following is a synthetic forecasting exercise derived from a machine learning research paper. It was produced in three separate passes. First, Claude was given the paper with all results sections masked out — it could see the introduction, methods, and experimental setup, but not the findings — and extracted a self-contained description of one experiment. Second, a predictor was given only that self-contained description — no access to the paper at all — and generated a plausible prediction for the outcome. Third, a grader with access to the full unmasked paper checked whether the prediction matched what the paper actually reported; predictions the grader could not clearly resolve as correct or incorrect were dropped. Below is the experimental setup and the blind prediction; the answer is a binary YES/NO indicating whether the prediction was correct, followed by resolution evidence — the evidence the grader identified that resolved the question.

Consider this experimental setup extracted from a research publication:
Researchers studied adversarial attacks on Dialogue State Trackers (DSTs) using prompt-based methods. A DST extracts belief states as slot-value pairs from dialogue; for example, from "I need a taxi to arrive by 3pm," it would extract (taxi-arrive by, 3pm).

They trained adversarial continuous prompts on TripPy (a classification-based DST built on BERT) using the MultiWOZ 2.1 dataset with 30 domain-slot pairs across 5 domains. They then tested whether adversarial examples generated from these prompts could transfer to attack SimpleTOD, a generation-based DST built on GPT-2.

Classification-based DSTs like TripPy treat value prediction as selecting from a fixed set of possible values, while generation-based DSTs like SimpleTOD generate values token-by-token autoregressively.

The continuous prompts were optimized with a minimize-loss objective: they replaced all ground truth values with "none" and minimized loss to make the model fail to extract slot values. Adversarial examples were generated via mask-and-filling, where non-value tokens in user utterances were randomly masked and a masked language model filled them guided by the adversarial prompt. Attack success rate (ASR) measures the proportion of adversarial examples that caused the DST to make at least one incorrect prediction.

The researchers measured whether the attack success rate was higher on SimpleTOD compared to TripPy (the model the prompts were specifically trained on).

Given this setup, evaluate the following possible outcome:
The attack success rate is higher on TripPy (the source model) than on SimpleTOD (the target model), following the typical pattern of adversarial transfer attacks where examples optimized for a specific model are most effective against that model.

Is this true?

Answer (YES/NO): NO